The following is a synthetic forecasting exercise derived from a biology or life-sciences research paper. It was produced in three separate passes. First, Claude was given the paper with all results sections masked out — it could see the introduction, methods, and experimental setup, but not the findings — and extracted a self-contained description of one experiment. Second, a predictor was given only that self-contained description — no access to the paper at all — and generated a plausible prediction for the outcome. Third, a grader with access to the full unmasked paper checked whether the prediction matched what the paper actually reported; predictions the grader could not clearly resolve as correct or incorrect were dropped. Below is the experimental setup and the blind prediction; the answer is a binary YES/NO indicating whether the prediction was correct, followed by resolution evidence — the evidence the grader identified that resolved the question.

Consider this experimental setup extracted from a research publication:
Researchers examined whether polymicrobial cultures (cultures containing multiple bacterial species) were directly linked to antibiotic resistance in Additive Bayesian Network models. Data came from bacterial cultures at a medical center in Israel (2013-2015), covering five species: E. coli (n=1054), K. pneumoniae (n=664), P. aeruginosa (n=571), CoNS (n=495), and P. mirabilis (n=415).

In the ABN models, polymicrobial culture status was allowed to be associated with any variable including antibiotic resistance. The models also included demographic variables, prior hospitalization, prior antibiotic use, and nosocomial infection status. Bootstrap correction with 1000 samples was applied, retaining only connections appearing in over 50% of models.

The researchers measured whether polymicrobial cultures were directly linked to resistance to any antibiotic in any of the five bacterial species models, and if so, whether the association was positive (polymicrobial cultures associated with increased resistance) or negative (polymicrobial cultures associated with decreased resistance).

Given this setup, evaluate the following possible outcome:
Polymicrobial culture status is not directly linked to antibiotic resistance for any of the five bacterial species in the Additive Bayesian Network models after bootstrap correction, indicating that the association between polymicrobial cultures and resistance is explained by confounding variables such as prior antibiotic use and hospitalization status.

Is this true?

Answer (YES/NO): NO